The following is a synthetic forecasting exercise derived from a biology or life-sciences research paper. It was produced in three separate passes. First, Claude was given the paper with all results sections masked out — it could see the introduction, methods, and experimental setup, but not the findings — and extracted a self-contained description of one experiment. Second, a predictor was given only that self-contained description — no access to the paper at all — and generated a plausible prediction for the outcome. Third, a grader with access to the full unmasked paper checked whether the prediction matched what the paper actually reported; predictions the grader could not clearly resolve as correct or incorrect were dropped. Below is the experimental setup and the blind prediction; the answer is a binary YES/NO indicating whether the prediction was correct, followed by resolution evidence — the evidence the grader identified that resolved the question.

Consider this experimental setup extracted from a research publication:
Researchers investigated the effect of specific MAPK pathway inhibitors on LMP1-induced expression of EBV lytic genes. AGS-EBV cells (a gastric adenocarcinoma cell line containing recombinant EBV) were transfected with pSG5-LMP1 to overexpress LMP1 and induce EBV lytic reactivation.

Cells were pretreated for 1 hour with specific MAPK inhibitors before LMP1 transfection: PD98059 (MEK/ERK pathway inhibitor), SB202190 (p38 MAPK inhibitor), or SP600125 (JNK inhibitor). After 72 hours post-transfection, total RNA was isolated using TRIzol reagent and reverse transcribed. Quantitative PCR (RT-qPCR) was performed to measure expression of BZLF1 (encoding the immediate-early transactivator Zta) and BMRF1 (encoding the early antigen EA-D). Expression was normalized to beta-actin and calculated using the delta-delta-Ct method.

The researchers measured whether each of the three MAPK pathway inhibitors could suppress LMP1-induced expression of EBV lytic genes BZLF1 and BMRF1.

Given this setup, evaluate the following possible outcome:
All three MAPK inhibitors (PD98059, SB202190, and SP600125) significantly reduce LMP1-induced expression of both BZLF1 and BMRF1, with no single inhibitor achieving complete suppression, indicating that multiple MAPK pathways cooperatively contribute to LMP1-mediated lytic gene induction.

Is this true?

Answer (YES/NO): YES